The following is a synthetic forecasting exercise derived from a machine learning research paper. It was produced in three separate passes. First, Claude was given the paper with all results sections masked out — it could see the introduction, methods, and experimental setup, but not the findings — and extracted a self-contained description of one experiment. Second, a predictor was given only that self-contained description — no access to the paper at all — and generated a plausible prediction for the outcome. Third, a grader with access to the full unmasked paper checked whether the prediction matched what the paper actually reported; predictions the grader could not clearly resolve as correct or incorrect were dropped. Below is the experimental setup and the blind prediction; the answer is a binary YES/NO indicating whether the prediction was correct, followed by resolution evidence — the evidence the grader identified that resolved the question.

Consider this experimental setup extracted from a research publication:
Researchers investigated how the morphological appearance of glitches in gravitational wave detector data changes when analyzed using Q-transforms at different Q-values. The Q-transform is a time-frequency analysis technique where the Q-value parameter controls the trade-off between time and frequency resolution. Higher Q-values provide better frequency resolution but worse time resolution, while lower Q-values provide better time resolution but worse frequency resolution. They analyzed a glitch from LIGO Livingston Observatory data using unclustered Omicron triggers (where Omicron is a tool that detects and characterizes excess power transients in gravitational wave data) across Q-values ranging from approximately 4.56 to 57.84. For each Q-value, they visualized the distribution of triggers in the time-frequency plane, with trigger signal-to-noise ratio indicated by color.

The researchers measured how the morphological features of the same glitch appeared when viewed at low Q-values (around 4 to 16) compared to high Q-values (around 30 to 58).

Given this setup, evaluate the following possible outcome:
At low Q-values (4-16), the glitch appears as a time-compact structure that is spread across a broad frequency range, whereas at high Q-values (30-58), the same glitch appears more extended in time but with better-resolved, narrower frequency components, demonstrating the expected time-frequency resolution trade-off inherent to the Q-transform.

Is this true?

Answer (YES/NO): NO